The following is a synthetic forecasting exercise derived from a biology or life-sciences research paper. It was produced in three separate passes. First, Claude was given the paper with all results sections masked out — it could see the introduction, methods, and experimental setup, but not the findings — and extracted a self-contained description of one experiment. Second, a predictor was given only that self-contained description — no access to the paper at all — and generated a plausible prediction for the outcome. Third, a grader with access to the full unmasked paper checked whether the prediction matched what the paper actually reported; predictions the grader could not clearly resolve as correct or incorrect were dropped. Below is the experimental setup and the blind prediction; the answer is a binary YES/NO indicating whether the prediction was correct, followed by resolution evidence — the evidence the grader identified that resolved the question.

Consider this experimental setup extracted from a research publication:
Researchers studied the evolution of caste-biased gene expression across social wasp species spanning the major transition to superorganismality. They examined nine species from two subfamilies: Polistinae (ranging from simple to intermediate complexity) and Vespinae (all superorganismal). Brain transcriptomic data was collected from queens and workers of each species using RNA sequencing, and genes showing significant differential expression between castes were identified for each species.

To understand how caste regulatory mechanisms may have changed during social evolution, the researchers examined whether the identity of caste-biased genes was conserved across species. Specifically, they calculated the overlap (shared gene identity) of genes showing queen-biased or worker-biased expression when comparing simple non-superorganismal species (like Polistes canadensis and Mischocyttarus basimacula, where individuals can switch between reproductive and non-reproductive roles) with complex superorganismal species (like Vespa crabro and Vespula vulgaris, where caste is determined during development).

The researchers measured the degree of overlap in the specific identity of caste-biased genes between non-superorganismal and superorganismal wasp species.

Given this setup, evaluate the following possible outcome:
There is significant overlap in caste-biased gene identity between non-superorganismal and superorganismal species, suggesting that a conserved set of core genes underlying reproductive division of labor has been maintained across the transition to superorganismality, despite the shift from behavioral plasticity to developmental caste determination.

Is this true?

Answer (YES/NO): YES